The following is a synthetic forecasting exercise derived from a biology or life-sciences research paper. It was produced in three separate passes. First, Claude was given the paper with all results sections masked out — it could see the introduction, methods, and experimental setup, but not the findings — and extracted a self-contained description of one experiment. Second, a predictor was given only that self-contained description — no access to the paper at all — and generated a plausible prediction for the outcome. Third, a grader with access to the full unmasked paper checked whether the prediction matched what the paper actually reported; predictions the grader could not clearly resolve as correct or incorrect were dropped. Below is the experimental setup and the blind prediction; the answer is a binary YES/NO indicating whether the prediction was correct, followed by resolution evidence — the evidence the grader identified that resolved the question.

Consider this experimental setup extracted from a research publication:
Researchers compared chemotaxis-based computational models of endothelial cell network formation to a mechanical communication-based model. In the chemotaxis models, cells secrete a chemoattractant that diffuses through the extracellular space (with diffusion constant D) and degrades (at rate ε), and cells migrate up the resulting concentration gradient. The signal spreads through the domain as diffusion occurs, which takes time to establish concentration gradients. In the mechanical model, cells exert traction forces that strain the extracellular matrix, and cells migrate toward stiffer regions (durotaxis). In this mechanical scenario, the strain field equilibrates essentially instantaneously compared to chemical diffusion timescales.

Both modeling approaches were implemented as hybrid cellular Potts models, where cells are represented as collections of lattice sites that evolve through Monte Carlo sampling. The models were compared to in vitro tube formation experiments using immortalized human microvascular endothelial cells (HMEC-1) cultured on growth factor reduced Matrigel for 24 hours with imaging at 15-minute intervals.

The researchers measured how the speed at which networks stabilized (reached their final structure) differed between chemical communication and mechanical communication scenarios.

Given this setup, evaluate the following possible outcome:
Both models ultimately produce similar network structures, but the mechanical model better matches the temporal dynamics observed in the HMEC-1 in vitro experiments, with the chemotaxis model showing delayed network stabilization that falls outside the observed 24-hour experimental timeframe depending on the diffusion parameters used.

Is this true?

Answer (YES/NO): NO